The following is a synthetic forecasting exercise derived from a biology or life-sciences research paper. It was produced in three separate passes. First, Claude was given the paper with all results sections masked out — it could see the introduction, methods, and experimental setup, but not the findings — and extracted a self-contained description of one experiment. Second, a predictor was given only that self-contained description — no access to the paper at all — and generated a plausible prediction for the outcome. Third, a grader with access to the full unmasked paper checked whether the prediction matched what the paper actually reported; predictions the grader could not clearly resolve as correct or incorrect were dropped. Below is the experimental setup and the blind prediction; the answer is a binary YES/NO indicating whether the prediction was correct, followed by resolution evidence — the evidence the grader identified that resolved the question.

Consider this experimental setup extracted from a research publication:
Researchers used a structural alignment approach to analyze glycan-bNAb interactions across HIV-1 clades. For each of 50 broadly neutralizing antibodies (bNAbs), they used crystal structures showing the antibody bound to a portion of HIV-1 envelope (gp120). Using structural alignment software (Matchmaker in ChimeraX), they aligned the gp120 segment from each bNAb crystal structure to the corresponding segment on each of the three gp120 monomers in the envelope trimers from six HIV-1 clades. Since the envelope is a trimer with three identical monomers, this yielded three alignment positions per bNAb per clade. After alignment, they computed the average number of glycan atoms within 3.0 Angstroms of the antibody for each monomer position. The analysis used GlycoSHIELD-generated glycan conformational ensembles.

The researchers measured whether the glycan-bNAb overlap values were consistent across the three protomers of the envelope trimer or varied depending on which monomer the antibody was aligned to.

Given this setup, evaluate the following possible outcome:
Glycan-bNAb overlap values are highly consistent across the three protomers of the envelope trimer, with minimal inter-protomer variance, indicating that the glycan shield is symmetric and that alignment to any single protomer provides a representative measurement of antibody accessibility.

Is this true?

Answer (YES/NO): NO